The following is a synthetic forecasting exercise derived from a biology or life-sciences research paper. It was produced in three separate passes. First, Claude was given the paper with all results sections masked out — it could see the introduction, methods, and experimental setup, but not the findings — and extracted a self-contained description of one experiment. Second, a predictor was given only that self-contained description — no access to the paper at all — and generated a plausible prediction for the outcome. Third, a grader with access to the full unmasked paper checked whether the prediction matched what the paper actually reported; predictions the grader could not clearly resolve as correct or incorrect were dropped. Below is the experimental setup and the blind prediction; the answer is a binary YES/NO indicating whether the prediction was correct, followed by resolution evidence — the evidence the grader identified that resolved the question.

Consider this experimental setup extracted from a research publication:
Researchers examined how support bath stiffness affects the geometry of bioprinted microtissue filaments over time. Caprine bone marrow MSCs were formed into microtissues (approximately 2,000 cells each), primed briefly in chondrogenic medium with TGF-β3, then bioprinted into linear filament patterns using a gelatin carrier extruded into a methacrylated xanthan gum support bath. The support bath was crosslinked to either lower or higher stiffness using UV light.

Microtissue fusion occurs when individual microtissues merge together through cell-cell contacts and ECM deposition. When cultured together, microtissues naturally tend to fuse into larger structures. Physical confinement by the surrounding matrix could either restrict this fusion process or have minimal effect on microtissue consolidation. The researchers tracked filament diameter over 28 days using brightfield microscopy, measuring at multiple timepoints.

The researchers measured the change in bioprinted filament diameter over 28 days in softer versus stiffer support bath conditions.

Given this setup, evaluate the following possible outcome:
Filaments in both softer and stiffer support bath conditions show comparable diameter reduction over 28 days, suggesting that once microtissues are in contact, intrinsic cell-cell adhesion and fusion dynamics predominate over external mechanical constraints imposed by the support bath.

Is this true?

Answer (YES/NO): NO